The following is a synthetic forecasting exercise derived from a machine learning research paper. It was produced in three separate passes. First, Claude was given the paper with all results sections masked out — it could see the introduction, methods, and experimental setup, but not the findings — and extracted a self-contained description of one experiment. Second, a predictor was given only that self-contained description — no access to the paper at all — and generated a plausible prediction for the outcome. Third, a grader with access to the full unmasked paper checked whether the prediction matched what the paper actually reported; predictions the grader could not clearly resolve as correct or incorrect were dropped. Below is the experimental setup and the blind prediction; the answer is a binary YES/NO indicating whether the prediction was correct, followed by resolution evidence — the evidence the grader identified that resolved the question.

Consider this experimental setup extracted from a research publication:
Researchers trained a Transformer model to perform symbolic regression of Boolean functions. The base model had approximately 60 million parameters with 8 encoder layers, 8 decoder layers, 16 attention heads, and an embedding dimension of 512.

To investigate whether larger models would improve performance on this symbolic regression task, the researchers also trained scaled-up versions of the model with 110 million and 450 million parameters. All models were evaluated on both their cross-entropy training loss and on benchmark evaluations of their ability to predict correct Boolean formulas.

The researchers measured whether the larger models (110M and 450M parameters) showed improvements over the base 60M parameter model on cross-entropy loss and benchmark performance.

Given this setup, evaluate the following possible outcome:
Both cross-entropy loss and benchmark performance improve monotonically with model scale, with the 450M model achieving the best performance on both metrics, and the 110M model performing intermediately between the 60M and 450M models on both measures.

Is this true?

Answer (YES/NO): NO